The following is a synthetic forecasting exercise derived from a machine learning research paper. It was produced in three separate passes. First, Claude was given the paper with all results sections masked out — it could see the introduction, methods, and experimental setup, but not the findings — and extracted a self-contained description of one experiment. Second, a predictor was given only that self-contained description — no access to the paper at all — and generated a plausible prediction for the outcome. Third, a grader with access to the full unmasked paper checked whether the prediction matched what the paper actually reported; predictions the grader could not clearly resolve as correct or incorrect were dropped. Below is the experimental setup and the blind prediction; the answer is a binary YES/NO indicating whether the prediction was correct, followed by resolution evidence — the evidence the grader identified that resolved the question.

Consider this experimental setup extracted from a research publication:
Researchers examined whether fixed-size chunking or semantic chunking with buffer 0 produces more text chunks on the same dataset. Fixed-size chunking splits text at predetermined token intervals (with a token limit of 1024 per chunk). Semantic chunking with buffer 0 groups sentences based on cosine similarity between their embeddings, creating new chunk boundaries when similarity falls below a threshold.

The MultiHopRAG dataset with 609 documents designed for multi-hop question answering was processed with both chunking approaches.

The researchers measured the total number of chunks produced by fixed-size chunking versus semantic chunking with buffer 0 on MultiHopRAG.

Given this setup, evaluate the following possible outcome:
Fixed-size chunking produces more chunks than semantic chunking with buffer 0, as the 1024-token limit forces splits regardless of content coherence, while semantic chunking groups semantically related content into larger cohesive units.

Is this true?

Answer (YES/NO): NO